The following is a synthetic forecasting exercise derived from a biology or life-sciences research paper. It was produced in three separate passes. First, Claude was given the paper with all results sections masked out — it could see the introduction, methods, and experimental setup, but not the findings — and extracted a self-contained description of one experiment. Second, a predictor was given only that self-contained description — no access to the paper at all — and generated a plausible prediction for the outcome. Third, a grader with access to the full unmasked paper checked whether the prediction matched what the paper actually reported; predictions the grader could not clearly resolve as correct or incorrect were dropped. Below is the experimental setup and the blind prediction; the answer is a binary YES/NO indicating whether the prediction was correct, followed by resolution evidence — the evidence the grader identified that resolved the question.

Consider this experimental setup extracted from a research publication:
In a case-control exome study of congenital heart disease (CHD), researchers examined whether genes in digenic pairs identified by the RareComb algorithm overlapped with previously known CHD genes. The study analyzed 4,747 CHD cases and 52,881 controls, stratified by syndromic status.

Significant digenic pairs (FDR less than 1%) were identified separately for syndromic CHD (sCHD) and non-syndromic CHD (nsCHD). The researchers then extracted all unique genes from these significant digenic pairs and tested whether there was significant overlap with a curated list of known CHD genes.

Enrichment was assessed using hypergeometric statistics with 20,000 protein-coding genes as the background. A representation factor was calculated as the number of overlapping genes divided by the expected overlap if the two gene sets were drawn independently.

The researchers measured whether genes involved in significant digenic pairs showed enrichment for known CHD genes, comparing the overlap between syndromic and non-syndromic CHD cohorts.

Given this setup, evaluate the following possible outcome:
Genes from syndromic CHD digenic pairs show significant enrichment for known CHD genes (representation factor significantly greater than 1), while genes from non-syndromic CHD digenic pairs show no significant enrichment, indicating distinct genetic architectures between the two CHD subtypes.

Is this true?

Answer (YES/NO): NO